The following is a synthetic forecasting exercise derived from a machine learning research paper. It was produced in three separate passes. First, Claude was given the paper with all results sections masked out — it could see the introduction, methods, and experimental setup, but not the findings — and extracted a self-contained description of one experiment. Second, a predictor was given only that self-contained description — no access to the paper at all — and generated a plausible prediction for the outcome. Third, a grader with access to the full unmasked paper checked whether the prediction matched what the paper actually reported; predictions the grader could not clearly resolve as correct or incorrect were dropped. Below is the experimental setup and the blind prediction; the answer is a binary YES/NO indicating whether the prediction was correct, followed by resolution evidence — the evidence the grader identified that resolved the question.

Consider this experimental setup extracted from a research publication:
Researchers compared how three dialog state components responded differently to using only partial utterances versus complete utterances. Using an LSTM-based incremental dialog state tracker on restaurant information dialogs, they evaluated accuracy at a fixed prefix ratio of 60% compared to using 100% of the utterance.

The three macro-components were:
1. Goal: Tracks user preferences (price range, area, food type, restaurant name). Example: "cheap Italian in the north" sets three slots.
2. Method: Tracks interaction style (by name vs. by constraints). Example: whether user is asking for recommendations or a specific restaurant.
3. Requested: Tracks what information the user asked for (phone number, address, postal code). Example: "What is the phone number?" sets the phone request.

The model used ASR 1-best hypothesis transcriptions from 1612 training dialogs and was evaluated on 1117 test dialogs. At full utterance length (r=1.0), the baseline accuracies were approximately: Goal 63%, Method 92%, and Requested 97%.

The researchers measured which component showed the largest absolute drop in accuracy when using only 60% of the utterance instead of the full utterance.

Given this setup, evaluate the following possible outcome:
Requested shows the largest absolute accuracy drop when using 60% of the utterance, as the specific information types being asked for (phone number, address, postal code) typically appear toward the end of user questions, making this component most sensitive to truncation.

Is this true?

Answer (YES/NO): YES